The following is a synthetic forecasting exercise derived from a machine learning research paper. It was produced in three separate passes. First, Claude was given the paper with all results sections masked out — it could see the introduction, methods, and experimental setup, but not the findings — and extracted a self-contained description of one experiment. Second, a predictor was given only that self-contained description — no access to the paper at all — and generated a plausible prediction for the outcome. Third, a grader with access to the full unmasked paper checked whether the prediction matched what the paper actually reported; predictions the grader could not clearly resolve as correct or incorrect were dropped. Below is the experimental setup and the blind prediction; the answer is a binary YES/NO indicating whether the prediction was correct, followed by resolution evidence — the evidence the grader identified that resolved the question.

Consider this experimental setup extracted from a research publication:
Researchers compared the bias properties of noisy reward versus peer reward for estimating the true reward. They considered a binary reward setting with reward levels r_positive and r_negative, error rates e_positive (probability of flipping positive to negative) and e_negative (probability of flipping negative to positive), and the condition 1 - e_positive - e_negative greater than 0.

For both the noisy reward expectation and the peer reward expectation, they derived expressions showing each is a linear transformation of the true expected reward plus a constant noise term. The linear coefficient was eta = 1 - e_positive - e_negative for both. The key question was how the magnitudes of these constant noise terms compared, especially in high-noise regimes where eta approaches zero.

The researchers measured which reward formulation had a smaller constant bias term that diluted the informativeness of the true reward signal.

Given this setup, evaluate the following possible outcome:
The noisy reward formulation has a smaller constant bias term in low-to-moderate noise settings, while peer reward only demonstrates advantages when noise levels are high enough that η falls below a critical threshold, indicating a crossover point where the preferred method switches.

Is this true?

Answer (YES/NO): NO